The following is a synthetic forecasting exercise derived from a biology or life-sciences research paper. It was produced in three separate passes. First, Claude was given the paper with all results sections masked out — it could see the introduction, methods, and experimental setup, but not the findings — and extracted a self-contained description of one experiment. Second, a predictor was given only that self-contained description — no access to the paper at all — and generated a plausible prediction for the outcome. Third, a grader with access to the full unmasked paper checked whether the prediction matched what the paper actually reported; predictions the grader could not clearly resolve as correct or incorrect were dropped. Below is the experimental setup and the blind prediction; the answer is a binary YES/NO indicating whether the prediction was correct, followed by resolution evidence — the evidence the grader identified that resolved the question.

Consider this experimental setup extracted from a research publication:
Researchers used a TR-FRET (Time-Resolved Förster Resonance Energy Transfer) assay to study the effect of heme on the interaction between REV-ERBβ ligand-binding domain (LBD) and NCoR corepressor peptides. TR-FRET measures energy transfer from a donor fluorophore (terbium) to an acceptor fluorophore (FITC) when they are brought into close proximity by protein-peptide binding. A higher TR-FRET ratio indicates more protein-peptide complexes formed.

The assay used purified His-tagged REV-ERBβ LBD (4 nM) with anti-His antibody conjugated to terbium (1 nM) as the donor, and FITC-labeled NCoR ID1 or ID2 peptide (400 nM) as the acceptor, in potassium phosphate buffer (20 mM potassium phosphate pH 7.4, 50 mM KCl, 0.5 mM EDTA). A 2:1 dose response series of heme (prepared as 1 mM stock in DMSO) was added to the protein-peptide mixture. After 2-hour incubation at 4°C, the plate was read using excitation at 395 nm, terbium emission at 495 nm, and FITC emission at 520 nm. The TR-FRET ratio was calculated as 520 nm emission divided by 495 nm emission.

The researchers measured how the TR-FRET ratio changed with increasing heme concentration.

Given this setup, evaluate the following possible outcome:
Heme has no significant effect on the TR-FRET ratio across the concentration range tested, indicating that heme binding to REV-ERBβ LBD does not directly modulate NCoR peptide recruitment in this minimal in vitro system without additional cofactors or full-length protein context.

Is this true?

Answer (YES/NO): NO